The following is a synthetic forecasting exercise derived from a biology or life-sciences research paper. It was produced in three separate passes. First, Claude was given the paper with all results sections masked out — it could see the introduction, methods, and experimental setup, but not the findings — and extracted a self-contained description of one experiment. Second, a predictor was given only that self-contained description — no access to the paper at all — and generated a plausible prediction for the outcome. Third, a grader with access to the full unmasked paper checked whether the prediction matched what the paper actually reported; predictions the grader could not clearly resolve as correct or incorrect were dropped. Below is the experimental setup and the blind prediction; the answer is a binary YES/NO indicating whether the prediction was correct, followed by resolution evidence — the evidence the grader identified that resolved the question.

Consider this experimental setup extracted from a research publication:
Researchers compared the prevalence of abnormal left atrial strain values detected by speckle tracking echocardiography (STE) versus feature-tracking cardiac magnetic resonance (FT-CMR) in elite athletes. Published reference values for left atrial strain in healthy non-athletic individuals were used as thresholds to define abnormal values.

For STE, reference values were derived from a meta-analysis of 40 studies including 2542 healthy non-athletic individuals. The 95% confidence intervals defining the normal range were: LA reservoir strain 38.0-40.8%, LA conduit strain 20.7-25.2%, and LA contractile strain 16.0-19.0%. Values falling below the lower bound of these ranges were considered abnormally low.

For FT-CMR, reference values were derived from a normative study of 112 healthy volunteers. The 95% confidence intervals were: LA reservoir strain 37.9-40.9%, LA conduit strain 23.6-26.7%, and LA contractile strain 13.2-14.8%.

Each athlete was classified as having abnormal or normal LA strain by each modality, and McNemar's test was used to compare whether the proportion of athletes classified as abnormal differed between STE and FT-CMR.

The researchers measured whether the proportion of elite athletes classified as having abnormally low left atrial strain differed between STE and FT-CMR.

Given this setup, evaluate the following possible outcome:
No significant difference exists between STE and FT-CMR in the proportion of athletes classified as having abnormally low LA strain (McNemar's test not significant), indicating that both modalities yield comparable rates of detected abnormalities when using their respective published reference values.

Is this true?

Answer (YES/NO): NO